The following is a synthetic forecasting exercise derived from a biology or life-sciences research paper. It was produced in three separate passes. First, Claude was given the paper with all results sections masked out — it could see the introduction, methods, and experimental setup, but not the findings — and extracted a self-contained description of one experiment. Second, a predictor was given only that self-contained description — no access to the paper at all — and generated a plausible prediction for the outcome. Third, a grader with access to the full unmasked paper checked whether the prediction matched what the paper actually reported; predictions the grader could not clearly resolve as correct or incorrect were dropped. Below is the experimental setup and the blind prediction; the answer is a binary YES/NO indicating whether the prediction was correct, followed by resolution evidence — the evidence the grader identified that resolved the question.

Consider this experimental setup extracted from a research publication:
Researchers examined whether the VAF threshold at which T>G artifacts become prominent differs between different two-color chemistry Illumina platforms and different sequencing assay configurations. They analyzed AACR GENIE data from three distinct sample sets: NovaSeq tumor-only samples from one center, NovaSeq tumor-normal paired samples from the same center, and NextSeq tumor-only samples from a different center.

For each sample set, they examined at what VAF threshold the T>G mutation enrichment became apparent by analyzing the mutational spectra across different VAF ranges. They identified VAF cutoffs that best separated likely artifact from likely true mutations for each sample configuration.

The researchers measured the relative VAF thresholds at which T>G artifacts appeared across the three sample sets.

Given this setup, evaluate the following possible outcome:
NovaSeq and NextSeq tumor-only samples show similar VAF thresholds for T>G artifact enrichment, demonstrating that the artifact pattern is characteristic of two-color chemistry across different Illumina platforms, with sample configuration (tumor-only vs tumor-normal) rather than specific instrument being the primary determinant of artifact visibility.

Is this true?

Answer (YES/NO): NO